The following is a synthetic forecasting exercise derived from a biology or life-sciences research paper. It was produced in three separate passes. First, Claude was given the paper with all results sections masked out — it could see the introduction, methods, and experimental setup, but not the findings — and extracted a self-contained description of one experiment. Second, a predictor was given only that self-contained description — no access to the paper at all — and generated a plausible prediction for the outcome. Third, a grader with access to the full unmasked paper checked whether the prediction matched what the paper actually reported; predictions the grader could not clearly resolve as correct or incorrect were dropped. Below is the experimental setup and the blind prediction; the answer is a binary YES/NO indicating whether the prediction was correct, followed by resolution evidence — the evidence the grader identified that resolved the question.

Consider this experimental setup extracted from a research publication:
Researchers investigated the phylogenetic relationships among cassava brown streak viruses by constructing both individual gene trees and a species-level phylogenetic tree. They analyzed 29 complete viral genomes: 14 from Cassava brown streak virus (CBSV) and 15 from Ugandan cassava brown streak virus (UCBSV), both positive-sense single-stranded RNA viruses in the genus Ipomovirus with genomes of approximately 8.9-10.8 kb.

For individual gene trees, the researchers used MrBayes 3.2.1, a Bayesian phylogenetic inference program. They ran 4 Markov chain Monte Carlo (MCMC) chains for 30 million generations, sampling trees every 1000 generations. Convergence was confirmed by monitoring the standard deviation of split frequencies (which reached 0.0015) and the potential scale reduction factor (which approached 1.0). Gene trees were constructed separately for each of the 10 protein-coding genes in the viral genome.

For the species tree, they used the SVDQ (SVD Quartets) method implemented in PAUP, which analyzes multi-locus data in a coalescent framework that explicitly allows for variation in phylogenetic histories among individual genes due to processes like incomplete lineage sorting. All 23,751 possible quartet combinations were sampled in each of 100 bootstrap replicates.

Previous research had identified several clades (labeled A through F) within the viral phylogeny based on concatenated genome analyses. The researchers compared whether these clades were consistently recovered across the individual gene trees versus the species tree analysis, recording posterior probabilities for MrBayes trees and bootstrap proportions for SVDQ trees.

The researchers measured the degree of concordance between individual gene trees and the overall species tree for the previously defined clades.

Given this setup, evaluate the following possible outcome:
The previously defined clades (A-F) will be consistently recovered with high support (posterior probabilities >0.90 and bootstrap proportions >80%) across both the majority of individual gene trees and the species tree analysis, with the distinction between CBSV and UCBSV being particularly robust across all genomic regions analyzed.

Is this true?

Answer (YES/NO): NO